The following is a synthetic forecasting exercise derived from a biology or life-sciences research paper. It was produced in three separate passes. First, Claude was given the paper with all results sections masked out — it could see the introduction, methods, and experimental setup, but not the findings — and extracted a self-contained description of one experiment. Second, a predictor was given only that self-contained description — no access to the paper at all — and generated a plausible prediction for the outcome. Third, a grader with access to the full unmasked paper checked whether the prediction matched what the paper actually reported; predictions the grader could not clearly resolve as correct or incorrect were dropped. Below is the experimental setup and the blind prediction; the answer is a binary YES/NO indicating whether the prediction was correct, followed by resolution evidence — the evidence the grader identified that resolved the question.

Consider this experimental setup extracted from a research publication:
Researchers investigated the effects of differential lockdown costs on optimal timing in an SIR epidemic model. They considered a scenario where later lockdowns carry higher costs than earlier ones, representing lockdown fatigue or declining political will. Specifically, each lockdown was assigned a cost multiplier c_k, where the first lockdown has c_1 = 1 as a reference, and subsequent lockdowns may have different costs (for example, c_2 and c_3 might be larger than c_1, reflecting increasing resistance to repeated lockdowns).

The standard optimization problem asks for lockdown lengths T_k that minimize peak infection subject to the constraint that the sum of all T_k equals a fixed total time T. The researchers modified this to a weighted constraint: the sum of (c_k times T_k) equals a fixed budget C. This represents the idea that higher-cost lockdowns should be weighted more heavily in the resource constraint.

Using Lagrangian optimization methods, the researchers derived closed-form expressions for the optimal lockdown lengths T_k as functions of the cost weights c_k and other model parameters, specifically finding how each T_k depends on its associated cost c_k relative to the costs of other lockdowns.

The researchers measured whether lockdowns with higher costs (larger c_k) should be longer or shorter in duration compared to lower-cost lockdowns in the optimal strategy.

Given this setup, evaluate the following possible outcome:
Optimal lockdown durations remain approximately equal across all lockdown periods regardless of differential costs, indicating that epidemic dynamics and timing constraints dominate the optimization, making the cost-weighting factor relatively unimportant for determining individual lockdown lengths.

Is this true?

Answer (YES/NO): NO